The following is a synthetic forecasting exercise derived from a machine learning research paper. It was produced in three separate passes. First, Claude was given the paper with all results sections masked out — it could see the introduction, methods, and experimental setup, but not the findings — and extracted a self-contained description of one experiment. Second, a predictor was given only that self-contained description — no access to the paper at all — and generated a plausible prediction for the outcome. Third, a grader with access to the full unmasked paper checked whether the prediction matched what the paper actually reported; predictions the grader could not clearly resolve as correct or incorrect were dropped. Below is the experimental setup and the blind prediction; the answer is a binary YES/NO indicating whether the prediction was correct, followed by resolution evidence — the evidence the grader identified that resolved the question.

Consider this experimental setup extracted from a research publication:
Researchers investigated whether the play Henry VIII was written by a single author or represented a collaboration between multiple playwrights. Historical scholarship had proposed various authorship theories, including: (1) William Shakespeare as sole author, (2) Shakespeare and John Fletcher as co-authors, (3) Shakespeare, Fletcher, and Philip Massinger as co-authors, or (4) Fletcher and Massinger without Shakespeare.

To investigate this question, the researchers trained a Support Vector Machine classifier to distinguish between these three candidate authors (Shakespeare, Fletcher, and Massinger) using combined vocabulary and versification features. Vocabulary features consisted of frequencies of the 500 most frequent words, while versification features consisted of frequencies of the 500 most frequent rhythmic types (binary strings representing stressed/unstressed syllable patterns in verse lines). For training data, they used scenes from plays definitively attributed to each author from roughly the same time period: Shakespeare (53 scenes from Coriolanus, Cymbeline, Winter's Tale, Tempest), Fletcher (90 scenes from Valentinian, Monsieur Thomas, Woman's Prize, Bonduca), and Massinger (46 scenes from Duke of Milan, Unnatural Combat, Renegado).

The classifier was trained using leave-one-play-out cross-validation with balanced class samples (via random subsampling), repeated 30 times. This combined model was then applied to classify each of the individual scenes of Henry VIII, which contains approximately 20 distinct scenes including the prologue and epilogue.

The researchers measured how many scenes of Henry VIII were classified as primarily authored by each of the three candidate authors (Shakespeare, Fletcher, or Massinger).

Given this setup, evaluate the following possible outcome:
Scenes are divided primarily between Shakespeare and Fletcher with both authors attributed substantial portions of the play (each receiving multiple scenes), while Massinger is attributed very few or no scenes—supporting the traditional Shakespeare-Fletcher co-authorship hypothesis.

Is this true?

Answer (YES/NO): YES